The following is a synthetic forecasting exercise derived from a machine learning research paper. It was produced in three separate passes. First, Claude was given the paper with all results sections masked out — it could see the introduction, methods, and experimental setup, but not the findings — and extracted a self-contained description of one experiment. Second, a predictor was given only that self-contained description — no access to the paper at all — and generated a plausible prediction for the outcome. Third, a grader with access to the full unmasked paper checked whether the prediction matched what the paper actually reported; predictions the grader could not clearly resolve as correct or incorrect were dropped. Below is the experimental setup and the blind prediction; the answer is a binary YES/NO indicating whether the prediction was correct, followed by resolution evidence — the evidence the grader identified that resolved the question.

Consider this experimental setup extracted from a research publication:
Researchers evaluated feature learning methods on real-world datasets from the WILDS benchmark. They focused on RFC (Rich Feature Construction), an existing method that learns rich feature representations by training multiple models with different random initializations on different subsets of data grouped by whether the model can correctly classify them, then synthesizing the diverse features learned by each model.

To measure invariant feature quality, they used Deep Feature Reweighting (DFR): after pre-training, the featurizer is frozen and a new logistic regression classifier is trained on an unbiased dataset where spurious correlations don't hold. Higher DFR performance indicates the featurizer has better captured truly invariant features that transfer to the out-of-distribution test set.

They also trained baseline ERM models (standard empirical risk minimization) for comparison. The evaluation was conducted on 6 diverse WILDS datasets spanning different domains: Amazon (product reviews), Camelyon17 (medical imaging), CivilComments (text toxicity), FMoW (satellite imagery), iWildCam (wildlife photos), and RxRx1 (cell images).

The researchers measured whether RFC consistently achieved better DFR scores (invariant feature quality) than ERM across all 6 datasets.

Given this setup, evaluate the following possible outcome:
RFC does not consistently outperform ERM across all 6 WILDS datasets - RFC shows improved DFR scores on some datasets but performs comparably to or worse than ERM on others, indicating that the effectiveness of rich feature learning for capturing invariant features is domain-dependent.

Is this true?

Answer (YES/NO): YES